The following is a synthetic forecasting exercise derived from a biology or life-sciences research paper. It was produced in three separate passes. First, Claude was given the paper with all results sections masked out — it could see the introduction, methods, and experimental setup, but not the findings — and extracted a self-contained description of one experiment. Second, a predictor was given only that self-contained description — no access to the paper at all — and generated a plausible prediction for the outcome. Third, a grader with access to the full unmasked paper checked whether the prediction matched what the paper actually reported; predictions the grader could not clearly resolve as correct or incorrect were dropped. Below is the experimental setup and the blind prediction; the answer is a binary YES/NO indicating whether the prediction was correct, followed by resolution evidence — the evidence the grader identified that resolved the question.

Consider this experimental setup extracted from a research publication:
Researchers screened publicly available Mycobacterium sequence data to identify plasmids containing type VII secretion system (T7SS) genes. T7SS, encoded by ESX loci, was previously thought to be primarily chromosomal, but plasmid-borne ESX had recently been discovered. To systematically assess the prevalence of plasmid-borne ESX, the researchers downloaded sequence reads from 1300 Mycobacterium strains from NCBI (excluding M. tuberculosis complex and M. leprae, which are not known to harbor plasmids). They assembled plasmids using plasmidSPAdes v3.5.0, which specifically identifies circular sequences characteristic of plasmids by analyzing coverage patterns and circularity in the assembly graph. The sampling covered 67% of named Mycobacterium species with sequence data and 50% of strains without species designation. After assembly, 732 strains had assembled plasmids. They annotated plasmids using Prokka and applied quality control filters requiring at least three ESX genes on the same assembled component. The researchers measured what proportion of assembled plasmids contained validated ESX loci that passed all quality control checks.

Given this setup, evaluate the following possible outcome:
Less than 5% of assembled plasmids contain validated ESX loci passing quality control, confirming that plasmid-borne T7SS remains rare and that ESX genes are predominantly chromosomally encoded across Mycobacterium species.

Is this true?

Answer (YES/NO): YES